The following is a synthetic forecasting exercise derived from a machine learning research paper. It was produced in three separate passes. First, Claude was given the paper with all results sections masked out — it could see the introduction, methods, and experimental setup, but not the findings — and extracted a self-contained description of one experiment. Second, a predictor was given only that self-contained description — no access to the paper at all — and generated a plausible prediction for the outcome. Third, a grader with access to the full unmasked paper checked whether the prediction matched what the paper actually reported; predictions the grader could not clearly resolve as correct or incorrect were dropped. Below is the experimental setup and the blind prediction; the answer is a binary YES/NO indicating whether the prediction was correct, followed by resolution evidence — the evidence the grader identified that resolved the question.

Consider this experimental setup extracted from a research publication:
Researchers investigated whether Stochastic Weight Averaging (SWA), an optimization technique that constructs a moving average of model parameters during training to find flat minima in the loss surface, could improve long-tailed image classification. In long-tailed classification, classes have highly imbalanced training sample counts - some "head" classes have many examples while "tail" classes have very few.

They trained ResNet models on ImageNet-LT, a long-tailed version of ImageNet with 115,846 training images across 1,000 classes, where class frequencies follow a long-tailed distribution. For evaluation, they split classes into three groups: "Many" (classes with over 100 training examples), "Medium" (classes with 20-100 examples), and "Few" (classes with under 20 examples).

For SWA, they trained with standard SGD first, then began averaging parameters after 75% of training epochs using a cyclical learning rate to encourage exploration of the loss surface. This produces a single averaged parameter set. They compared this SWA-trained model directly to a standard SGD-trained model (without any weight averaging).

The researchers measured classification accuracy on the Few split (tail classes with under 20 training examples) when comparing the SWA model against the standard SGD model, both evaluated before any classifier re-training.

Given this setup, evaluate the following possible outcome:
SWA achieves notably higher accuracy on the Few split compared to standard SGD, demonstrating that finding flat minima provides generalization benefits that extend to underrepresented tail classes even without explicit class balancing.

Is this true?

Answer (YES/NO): NO